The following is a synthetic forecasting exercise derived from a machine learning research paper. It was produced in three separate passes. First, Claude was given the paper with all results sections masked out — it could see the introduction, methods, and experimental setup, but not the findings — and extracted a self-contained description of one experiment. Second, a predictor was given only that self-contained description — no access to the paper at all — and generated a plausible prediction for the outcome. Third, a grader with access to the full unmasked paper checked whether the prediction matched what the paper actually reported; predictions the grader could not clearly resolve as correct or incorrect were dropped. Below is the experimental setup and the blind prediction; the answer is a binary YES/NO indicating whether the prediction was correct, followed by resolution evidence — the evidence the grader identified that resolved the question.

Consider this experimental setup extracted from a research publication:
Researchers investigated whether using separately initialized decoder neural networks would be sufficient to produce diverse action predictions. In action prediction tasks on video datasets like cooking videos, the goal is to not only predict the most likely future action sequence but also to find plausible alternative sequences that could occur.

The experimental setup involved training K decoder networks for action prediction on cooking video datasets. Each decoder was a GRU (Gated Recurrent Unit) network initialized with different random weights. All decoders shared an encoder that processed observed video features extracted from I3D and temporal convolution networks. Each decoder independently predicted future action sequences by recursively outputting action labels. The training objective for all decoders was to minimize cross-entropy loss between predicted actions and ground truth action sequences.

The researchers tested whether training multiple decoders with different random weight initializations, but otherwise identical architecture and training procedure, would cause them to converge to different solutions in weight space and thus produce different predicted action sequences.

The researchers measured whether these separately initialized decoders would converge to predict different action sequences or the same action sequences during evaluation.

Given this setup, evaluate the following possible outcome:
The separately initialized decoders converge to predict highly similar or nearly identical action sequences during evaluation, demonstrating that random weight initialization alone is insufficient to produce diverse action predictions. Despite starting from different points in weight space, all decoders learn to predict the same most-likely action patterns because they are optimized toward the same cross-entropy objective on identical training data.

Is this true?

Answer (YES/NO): YES